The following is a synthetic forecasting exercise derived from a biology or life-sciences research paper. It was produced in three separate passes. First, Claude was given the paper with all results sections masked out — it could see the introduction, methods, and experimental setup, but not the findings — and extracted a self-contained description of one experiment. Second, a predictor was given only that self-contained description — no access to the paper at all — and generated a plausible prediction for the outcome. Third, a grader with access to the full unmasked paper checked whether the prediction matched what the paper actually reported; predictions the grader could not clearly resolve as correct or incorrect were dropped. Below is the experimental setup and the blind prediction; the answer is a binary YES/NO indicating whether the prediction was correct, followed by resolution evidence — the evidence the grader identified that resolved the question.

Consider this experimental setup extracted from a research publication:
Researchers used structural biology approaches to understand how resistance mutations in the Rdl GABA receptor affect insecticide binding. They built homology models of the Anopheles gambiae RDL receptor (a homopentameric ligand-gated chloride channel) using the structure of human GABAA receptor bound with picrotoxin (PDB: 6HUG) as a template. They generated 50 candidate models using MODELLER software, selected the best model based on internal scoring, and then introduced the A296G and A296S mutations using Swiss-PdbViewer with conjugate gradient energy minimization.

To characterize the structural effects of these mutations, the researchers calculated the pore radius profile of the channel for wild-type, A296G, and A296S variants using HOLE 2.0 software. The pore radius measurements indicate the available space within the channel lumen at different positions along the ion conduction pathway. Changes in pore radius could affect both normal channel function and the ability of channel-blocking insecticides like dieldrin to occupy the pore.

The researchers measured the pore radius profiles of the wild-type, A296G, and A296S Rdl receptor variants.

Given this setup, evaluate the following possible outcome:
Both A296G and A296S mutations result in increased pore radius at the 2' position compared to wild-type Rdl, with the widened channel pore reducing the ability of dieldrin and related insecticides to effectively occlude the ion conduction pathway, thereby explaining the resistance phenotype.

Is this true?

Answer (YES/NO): NO